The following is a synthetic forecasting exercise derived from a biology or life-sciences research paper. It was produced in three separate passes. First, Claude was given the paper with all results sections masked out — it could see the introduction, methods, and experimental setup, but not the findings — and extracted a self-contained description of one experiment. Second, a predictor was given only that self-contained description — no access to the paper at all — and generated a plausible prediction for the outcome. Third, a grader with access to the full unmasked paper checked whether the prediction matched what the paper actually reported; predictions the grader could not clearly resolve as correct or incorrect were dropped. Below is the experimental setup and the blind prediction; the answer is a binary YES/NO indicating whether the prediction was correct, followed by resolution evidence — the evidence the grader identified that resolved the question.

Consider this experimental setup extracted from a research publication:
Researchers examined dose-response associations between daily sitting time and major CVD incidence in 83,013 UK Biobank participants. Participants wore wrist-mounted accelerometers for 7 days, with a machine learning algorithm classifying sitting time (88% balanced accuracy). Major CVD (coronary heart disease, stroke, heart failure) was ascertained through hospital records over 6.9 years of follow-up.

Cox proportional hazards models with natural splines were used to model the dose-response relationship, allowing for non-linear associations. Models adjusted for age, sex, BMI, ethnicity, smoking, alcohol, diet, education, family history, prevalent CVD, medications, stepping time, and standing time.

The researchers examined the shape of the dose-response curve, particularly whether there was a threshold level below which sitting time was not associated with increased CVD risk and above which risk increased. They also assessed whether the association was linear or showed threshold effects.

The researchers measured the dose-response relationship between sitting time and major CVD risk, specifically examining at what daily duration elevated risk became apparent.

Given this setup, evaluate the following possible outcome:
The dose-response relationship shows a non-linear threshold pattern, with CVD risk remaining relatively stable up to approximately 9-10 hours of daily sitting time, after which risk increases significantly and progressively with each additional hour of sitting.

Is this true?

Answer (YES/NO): YES